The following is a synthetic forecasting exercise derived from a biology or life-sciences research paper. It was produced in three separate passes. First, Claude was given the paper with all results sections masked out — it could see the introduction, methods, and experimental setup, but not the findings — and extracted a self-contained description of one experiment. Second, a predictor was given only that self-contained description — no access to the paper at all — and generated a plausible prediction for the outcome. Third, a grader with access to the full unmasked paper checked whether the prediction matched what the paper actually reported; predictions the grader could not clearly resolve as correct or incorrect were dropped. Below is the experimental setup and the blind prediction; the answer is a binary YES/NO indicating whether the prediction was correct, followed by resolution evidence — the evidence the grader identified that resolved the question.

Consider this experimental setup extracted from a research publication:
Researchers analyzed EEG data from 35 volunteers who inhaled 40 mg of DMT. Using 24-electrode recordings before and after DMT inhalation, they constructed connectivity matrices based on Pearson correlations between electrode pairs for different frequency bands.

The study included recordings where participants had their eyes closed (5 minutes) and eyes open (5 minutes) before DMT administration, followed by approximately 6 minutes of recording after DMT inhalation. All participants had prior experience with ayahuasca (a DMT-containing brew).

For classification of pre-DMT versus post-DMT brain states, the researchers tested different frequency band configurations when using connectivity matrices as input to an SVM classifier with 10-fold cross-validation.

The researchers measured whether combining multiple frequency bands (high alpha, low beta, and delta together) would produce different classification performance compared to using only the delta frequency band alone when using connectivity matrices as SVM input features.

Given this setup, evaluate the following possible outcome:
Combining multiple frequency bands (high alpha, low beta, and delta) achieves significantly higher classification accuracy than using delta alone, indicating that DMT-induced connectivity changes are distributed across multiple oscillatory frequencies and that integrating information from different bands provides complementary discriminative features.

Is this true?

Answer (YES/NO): YES